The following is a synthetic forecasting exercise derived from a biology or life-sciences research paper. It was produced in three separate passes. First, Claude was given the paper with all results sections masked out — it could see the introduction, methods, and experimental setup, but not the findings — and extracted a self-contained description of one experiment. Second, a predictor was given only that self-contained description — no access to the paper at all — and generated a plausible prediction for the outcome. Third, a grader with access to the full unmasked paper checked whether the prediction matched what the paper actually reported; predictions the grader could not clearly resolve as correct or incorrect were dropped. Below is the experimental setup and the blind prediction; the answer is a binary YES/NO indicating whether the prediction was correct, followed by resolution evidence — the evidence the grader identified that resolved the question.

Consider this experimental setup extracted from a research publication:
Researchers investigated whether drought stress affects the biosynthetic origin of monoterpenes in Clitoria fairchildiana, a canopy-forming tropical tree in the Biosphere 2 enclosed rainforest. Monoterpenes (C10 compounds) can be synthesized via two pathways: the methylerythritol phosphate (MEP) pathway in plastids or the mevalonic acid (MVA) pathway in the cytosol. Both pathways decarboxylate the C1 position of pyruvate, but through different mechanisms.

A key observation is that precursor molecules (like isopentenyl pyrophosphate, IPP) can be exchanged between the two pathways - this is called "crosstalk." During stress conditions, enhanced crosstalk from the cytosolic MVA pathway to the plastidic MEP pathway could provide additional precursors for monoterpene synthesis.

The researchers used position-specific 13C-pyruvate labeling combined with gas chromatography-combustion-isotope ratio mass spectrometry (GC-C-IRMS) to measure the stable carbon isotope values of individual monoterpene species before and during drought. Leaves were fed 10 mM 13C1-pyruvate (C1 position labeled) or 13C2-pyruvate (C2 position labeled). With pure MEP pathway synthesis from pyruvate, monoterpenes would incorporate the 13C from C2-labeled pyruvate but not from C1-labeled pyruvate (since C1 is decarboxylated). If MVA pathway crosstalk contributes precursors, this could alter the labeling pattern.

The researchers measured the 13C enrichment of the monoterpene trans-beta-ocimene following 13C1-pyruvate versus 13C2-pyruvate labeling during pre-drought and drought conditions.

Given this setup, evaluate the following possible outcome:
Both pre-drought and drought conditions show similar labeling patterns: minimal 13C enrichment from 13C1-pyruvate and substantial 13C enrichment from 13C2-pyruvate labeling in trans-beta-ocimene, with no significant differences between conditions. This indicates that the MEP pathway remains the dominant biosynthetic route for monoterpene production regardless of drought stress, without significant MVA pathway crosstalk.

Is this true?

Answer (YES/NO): NO